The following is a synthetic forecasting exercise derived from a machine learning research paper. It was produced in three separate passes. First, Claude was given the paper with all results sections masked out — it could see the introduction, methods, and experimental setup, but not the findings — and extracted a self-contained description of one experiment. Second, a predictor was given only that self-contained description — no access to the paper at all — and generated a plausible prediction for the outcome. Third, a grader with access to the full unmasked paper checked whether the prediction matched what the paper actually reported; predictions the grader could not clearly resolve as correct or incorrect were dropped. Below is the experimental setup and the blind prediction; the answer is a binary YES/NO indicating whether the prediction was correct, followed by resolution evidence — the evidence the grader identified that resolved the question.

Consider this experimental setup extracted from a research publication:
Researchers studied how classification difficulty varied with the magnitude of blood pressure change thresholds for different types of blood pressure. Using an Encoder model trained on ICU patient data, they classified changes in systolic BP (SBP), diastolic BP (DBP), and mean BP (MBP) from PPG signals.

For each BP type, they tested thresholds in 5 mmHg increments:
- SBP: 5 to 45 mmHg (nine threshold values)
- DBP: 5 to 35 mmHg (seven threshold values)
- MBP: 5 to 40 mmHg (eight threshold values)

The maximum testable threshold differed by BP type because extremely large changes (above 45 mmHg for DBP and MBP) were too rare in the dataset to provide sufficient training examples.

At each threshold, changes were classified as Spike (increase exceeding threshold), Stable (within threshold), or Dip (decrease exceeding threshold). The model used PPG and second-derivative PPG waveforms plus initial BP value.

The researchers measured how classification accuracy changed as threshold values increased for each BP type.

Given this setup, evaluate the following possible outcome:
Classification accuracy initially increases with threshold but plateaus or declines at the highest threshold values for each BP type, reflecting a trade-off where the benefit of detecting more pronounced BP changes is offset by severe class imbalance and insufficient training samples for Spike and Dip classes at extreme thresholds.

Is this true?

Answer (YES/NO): NO